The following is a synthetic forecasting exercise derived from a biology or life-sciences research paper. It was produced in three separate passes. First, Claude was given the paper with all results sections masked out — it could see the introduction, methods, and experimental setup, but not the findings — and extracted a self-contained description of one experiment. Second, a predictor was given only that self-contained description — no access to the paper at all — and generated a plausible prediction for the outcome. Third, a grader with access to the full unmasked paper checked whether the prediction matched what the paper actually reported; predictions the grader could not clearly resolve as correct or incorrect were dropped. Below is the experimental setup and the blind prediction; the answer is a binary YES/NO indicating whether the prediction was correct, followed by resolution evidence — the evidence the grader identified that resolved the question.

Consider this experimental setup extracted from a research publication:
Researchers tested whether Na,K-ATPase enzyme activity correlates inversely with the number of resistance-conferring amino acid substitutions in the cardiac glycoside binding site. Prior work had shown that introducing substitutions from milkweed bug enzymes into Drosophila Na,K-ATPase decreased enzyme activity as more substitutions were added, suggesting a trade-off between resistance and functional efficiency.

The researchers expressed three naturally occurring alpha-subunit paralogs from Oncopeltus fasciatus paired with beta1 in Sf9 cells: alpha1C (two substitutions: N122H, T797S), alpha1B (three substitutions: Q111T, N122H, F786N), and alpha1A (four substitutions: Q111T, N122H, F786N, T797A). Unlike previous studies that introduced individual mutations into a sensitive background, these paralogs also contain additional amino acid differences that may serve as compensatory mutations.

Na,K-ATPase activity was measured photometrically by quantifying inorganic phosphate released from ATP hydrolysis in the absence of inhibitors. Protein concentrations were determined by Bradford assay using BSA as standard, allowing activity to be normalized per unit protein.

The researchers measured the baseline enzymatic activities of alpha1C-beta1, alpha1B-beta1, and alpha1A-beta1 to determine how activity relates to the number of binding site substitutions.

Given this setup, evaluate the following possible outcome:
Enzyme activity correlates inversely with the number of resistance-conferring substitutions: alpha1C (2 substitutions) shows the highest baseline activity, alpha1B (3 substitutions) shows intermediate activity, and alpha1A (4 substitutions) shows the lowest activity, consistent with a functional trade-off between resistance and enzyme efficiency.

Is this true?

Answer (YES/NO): NO